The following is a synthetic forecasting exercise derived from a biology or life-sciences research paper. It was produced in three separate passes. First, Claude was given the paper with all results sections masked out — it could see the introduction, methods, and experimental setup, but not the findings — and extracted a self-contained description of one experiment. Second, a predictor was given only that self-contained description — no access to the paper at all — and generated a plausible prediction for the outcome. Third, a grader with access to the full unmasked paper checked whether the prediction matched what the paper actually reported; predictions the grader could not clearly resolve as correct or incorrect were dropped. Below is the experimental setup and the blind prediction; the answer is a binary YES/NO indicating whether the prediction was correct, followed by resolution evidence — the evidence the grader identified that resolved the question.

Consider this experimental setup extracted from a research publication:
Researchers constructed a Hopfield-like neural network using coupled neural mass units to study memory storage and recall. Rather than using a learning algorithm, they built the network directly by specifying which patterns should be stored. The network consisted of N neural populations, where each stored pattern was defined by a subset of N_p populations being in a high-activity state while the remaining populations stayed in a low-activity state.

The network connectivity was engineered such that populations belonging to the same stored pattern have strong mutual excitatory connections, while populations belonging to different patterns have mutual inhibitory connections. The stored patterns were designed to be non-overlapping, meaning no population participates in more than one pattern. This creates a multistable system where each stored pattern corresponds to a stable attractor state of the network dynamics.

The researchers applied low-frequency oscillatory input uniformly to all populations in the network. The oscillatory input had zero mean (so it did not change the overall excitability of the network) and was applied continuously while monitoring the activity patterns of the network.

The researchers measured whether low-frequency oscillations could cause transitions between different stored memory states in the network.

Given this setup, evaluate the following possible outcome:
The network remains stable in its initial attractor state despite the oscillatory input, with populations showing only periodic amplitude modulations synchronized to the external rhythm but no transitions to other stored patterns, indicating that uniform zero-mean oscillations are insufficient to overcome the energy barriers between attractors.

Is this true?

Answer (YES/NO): NO